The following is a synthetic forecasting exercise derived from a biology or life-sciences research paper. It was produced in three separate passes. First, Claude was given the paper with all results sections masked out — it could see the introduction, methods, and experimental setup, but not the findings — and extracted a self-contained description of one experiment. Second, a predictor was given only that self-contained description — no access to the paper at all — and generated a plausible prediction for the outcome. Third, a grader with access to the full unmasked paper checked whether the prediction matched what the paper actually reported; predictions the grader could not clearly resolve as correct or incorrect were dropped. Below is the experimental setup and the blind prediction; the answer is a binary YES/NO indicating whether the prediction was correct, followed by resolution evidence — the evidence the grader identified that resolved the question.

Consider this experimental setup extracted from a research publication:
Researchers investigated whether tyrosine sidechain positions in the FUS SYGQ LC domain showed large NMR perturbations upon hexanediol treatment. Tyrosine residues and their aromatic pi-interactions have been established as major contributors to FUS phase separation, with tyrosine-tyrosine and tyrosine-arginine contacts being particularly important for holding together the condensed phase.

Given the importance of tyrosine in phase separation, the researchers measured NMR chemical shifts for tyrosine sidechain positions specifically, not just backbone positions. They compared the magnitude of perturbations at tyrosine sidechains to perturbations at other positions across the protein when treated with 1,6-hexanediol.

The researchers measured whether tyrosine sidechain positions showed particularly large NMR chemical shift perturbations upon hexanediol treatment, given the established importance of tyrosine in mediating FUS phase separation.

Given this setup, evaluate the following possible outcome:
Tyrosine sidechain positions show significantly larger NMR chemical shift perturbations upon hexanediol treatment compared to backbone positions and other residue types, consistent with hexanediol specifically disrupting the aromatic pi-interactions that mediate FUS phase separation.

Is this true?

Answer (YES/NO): NO